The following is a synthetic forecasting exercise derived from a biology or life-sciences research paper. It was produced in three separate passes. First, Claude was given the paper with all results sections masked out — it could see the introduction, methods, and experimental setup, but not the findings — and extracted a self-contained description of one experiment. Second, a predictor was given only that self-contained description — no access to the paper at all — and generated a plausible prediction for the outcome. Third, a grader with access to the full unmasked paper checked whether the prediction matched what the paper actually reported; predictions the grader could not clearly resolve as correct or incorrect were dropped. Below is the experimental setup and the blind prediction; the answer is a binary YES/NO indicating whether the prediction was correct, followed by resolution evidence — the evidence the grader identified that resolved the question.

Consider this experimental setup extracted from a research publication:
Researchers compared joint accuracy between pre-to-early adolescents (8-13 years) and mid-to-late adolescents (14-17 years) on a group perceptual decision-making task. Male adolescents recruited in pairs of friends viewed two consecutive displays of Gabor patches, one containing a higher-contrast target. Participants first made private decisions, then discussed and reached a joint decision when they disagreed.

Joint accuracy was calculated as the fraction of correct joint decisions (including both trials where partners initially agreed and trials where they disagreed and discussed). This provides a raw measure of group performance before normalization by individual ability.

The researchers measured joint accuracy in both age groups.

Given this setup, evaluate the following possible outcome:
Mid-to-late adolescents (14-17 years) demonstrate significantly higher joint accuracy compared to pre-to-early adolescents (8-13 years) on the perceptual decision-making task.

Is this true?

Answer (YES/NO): YES